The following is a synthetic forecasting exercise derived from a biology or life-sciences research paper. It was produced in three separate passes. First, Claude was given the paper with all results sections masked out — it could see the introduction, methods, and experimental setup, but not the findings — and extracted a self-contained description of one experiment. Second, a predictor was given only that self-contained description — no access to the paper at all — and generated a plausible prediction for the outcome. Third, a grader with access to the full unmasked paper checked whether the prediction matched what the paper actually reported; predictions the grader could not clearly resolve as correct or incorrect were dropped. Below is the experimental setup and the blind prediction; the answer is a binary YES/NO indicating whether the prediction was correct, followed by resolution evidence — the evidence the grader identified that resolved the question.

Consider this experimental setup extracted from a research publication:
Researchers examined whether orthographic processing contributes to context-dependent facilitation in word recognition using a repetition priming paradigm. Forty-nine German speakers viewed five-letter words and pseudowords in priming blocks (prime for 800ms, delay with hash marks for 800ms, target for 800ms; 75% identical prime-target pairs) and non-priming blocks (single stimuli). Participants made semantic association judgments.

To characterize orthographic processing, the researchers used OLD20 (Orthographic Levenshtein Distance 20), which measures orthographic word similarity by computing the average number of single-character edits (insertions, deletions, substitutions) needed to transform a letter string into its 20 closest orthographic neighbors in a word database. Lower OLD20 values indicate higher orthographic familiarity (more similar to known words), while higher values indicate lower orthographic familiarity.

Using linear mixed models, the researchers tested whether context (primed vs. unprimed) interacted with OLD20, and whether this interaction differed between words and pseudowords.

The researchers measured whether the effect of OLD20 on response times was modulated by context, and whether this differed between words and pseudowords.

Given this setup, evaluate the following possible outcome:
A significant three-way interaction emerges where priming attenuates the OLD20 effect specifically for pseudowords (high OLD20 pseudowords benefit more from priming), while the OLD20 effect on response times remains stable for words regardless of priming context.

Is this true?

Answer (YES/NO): NO